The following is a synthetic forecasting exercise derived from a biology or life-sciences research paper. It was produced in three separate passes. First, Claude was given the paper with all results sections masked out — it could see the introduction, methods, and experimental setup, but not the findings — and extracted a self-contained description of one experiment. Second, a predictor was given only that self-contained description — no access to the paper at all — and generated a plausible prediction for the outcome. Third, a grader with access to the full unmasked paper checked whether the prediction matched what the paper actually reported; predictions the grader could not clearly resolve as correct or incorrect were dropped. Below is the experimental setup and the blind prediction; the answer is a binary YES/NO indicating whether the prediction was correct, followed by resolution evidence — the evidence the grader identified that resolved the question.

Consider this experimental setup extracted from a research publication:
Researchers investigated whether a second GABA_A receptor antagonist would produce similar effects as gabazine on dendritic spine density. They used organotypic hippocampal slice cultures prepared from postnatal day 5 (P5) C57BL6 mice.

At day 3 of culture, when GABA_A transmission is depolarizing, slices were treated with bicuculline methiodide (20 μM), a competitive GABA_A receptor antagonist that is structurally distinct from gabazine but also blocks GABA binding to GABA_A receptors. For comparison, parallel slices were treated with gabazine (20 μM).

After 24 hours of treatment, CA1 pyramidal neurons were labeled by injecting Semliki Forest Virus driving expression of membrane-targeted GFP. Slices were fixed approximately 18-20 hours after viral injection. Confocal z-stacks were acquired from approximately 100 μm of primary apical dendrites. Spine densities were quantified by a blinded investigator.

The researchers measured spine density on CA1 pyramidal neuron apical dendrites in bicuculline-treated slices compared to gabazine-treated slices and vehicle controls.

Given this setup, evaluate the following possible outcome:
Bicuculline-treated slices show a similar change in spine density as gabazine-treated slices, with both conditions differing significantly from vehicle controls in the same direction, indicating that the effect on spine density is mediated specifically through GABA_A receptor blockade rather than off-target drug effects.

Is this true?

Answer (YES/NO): YES